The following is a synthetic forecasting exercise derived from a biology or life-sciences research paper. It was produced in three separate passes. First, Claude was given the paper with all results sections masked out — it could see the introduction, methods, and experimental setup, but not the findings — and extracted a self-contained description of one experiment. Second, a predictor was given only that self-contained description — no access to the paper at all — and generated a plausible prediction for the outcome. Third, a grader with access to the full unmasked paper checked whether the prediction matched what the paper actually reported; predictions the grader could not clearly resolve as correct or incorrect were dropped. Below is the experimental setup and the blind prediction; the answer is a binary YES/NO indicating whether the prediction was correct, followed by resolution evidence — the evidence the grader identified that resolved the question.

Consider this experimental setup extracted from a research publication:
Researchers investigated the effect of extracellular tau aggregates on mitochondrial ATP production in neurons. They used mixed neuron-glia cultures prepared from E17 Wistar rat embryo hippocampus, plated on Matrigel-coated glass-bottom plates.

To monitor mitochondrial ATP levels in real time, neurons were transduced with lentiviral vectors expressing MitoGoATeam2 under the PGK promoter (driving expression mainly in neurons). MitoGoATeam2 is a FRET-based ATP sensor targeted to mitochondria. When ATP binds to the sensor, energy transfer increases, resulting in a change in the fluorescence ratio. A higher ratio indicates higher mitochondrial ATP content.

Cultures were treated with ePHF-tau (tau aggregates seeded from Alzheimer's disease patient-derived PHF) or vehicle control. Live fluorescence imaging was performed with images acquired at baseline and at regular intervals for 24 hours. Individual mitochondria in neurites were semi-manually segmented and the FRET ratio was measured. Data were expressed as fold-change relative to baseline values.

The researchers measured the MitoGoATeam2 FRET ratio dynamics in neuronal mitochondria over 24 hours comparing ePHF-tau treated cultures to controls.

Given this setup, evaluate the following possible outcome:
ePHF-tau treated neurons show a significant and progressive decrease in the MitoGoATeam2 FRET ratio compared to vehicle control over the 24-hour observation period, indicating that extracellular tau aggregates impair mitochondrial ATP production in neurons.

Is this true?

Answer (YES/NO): NO